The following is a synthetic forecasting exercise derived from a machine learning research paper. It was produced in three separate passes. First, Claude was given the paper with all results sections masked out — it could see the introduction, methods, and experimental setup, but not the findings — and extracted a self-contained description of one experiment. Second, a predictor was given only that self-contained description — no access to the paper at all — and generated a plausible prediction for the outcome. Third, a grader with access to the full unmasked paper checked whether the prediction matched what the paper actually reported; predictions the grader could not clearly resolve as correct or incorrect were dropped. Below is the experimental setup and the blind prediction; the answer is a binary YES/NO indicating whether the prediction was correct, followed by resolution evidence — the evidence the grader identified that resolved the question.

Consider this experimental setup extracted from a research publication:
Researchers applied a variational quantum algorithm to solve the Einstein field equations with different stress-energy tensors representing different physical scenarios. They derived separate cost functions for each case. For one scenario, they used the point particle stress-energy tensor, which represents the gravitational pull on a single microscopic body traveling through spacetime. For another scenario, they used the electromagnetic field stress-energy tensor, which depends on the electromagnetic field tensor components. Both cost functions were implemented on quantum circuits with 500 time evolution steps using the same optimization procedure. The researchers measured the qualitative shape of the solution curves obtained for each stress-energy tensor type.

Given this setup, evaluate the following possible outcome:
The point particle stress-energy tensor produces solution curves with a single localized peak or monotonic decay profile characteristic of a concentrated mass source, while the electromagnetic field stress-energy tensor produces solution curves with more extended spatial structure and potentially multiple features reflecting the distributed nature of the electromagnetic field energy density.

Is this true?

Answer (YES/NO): NO